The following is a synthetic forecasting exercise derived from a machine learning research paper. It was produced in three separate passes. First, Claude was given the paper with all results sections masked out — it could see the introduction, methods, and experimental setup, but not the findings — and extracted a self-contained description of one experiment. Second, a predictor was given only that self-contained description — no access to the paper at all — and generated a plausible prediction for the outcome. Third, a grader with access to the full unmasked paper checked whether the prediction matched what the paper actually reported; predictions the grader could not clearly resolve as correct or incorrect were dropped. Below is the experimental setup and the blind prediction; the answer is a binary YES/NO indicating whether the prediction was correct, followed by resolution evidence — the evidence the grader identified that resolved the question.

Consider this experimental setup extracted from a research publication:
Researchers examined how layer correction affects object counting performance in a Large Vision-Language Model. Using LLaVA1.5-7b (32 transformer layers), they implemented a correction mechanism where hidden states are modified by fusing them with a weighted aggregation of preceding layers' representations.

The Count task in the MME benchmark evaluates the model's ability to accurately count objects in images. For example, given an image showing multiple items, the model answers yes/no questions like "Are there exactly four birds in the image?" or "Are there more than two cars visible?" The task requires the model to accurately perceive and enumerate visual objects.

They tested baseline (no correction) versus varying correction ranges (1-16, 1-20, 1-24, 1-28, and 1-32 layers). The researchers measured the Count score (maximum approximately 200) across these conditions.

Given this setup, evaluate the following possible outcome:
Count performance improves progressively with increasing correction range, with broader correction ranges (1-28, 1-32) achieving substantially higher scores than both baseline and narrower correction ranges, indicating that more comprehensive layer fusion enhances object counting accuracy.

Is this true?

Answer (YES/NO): NO